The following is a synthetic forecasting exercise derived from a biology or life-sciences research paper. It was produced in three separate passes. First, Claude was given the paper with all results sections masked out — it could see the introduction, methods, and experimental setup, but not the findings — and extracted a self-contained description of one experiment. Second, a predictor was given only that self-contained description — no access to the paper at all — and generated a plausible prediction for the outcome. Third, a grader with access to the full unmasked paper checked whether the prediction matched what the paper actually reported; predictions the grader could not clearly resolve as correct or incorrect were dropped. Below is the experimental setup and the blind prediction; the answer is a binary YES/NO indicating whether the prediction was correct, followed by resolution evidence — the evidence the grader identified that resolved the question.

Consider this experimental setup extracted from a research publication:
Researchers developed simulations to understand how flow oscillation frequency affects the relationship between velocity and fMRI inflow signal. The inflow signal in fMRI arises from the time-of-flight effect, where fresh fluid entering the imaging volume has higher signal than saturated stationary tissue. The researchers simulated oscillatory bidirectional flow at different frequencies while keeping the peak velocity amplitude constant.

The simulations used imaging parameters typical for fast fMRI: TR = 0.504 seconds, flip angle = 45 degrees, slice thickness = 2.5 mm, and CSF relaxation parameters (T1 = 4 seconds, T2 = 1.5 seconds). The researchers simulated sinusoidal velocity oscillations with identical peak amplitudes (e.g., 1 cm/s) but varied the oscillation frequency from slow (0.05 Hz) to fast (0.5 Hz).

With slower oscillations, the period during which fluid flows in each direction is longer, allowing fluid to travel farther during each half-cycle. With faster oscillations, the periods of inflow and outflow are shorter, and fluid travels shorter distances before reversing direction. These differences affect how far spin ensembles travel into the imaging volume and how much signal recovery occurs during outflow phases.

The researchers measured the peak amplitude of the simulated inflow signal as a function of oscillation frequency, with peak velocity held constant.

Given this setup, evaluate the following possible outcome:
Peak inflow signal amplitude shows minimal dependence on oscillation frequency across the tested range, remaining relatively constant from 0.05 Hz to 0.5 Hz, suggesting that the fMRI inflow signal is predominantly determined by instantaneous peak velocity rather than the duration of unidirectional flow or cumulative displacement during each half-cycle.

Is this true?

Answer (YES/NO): NO